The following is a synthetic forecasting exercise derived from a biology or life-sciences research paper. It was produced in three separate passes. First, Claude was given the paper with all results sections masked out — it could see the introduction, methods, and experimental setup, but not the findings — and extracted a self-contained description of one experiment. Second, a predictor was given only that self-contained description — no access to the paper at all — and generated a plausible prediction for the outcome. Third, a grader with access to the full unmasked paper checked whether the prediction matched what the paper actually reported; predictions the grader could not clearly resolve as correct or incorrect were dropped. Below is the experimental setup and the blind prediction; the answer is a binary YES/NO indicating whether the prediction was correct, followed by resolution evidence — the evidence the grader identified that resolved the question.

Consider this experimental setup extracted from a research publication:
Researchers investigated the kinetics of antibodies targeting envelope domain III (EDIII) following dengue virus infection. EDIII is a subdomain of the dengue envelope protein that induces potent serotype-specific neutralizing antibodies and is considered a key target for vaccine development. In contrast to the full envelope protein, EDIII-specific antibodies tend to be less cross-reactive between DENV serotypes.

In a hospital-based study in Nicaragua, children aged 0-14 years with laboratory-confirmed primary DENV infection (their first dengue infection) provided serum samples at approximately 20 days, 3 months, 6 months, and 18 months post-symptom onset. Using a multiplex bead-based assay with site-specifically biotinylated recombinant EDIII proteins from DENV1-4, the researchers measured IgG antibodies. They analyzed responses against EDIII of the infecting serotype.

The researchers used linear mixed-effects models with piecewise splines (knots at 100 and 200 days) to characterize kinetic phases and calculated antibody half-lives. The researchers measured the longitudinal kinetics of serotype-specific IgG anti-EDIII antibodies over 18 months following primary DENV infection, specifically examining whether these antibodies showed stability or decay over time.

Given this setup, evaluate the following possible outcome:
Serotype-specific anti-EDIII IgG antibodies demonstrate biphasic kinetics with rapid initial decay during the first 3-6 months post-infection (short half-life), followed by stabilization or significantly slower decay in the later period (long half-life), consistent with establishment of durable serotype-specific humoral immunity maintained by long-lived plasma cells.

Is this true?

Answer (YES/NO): NO